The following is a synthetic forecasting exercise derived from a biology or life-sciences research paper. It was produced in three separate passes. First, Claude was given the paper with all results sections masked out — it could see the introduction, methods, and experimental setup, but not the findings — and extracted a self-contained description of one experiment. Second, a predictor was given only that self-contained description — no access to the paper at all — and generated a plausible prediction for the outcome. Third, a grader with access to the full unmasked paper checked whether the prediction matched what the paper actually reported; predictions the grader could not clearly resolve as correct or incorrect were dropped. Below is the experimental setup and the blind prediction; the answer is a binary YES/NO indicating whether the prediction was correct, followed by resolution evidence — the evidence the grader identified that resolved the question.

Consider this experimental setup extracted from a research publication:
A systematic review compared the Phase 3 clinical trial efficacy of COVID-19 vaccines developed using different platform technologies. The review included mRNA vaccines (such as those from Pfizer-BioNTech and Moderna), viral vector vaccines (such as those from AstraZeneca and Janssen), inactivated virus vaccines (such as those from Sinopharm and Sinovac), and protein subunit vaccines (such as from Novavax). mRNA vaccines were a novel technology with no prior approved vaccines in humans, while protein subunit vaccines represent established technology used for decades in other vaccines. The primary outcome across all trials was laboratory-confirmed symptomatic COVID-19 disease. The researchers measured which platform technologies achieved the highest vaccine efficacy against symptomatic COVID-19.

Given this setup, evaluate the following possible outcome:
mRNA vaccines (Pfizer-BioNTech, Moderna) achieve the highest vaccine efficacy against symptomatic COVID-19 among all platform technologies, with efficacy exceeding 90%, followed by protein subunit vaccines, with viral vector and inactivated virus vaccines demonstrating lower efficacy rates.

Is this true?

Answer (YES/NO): NO